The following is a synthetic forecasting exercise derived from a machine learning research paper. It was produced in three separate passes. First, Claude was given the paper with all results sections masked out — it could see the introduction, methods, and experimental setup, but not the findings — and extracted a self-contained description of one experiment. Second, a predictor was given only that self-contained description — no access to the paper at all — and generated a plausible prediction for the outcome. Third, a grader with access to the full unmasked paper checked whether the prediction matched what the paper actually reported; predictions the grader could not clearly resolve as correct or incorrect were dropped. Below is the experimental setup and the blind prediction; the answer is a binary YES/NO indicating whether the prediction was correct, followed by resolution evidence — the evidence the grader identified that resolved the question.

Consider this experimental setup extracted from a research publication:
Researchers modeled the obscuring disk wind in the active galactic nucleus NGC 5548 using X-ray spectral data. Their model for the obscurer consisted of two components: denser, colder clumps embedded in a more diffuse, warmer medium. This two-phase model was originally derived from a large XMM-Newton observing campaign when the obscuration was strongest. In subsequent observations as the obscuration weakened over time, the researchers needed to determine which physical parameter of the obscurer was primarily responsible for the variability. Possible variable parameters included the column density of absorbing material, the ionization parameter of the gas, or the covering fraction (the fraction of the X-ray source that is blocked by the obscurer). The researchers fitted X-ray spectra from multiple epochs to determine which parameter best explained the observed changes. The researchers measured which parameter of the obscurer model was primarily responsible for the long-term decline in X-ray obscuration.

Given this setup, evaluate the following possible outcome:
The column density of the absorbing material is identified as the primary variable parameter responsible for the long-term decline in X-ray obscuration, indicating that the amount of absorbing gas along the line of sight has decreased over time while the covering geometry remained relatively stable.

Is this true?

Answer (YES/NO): NO